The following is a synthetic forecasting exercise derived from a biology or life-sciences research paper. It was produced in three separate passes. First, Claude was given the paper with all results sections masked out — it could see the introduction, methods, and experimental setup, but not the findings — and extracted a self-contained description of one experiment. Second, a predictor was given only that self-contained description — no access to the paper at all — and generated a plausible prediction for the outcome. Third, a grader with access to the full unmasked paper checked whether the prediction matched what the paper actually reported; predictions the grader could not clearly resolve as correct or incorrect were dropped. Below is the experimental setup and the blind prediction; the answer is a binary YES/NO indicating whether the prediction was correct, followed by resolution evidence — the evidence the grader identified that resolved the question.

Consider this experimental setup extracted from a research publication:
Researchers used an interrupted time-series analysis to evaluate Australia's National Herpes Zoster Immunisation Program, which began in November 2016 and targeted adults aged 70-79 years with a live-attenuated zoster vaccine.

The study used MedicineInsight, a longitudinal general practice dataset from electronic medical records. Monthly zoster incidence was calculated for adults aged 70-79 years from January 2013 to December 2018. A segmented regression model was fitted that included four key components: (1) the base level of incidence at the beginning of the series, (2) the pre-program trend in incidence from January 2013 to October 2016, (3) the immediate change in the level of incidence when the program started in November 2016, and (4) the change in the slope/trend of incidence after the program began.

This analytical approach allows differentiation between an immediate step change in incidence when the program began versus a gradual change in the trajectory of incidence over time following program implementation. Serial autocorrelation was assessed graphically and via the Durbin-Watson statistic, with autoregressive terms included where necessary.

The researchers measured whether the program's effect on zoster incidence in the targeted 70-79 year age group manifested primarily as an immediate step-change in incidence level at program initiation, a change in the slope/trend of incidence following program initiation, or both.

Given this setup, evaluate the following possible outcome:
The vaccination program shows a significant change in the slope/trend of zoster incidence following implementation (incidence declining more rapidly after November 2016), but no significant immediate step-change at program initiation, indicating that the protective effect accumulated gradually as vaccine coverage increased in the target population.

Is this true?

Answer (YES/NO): YES